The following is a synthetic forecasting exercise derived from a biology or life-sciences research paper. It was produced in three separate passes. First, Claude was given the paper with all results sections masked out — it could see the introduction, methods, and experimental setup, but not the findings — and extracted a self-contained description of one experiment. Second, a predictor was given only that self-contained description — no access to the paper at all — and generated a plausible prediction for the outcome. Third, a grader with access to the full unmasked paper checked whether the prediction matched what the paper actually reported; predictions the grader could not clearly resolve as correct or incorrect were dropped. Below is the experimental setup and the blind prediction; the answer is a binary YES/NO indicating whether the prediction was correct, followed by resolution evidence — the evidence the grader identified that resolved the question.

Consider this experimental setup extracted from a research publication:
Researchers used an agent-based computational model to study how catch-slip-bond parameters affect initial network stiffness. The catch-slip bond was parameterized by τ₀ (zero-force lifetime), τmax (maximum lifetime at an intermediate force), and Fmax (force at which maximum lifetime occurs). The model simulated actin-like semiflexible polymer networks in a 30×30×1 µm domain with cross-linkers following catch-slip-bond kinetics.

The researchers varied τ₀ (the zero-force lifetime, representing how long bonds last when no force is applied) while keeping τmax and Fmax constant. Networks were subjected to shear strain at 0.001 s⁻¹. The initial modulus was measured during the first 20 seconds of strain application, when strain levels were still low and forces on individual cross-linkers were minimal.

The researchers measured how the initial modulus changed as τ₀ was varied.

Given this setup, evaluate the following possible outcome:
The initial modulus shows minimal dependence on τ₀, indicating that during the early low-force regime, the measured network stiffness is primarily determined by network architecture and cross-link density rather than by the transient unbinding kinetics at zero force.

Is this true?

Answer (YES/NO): NO